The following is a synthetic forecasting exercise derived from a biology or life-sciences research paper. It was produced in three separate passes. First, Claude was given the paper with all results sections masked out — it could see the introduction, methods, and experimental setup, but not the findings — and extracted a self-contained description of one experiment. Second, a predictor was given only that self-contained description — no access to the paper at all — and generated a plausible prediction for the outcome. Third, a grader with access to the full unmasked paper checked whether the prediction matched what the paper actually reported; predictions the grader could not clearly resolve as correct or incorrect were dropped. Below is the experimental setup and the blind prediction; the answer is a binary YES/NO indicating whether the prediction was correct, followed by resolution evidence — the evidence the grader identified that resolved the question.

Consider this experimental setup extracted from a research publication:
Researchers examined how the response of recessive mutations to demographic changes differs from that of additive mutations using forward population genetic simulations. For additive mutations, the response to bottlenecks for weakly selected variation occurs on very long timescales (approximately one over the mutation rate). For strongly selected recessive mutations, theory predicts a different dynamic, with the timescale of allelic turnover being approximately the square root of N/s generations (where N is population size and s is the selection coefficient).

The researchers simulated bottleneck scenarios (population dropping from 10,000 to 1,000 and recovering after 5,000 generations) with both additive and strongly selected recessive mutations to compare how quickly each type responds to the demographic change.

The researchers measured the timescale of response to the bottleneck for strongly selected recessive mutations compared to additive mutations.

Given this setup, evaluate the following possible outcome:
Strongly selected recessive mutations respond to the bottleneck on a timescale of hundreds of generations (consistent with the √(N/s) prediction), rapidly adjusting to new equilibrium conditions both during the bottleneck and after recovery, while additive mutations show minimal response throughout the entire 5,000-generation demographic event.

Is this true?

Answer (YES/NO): YES